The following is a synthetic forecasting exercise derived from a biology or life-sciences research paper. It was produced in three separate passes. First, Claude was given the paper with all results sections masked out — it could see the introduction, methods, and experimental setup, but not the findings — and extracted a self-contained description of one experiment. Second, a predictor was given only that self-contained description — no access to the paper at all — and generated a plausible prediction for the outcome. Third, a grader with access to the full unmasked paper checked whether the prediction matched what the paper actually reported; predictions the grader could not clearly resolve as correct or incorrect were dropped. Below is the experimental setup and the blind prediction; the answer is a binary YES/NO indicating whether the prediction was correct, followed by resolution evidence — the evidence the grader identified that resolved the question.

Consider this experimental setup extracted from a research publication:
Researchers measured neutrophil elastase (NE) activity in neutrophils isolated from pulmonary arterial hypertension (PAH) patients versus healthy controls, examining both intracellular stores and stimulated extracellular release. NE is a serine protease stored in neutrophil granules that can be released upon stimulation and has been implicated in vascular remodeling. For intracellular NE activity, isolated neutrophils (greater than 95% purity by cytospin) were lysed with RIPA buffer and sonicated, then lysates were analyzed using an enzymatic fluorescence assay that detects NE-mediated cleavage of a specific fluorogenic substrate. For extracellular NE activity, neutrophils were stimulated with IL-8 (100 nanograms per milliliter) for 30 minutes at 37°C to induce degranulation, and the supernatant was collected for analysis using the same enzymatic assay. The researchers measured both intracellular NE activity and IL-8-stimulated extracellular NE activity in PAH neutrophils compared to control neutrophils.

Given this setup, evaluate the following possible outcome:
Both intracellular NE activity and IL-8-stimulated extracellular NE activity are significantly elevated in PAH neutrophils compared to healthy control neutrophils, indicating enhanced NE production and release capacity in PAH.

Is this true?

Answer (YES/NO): YES